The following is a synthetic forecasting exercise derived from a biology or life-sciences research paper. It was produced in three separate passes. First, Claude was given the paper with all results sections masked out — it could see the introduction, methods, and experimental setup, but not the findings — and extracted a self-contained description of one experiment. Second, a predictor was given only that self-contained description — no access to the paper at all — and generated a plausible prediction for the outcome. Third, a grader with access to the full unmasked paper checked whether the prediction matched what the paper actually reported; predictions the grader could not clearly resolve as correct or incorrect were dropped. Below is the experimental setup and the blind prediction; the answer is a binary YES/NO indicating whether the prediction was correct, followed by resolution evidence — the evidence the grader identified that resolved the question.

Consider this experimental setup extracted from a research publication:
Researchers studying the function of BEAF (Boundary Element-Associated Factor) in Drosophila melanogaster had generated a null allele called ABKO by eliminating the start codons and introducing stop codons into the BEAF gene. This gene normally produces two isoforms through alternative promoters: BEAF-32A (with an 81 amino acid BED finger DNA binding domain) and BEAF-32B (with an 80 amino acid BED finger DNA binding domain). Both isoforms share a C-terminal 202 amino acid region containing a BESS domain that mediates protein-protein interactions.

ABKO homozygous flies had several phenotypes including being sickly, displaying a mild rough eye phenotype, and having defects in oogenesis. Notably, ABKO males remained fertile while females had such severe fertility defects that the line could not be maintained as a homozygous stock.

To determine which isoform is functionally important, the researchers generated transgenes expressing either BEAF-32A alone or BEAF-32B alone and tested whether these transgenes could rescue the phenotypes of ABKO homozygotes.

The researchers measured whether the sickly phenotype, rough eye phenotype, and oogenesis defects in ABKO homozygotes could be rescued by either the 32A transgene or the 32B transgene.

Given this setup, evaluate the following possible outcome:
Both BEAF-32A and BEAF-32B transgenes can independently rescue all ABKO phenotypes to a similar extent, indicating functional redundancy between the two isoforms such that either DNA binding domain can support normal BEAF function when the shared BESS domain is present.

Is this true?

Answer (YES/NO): NO